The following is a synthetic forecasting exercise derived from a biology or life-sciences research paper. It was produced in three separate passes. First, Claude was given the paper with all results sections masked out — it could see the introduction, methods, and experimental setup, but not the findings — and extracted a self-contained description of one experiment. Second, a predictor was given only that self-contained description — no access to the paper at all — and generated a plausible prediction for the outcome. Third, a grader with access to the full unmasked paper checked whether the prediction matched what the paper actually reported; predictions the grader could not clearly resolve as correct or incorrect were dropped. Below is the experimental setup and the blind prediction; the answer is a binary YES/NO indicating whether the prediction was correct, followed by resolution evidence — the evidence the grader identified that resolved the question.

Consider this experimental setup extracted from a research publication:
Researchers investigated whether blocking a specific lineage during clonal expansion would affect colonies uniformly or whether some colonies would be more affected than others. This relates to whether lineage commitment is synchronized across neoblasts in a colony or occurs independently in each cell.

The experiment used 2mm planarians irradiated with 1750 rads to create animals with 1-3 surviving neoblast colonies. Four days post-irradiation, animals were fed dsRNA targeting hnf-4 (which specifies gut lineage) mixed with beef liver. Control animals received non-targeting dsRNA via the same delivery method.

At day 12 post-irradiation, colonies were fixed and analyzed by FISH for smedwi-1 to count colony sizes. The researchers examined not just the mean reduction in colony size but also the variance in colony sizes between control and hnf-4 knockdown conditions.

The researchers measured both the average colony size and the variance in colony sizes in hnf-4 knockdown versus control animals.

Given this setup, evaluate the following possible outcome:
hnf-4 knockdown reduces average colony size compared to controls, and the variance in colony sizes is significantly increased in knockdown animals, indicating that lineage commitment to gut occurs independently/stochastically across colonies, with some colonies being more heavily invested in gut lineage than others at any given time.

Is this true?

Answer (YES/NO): NO